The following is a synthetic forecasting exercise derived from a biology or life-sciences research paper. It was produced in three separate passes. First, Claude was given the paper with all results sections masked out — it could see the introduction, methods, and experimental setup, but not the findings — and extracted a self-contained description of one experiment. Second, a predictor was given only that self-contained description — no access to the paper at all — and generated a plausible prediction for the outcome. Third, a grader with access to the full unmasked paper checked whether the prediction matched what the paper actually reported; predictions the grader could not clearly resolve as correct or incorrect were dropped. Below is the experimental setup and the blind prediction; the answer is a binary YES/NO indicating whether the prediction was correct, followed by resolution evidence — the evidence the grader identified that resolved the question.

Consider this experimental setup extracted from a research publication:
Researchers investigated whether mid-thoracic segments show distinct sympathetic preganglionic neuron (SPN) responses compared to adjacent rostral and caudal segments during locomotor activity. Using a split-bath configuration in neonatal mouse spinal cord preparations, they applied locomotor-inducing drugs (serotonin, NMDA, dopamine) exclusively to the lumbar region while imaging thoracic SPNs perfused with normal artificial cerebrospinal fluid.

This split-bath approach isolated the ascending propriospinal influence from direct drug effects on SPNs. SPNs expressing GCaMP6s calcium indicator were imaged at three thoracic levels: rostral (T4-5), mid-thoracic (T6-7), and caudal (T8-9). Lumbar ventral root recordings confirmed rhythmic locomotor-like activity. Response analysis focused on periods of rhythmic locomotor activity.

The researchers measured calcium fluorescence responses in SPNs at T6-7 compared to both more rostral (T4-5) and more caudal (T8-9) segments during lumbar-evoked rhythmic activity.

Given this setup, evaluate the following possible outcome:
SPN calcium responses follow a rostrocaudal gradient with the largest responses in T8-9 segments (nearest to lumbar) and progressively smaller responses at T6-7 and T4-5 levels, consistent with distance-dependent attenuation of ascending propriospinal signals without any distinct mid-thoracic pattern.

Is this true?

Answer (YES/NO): NO